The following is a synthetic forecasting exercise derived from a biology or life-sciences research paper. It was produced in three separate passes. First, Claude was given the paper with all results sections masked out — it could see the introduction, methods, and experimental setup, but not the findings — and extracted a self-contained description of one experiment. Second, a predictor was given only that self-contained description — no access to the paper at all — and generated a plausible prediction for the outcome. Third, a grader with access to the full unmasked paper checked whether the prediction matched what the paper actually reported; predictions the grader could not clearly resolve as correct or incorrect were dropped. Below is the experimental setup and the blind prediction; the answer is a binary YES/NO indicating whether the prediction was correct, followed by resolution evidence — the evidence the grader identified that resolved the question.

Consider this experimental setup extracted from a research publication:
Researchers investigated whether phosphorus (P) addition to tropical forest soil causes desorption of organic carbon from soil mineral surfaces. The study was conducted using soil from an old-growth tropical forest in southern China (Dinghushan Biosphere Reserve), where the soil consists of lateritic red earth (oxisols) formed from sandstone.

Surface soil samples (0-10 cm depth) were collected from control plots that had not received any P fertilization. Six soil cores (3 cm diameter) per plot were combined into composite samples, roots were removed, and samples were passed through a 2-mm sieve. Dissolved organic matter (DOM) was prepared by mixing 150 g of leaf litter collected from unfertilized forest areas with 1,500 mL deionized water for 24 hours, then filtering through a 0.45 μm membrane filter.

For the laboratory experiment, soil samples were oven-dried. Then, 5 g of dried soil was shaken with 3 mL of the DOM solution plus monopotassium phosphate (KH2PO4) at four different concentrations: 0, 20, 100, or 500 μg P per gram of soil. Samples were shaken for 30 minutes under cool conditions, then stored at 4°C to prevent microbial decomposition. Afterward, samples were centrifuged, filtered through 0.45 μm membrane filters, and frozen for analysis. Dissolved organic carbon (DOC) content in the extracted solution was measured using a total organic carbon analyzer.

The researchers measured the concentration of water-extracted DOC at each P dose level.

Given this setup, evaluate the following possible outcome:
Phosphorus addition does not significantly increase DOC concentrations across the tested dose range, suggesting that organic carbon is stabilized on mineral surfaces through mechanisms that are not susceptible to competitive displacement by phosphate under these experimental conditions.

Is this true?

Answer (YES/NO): NO